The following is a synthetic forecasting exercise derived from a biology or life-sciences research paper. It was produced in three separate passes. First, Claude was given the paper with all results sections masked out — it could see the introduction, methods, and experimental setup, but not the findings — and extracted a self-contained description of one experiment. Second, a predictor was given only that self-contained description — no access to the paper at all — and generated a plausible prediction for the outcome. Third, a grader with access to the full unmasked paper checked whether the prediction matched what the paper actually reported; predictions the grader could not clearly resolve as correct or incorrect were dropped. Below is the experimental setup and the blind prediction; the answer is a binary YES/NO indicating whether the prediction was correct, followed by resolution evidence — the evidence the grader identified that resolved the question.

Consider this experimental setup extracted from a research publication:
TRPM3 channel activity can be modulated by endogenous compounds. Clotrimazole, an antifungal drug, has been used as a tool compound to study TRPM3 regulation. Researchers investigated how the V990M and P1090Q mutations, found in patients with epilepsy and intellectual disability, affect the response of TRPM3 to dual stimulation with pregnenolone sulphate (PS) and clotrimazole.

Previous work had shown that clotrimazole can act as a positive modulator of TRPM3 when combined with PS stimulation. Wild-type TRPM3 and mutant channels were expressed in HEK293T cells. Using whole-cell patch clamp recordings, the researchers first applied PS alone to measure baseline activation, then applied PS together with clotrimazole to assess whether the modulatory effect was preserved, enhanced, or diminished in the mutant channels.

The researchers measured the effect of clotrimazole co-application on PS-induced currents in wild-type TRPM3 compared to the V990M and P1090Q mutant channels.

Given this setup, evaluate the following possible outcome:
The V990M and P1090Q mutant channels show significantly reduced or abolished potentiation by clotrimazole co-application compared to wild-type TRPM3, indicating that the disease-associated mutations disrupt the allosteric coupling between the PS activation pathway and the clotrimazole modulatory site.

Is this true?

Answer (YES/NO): YES